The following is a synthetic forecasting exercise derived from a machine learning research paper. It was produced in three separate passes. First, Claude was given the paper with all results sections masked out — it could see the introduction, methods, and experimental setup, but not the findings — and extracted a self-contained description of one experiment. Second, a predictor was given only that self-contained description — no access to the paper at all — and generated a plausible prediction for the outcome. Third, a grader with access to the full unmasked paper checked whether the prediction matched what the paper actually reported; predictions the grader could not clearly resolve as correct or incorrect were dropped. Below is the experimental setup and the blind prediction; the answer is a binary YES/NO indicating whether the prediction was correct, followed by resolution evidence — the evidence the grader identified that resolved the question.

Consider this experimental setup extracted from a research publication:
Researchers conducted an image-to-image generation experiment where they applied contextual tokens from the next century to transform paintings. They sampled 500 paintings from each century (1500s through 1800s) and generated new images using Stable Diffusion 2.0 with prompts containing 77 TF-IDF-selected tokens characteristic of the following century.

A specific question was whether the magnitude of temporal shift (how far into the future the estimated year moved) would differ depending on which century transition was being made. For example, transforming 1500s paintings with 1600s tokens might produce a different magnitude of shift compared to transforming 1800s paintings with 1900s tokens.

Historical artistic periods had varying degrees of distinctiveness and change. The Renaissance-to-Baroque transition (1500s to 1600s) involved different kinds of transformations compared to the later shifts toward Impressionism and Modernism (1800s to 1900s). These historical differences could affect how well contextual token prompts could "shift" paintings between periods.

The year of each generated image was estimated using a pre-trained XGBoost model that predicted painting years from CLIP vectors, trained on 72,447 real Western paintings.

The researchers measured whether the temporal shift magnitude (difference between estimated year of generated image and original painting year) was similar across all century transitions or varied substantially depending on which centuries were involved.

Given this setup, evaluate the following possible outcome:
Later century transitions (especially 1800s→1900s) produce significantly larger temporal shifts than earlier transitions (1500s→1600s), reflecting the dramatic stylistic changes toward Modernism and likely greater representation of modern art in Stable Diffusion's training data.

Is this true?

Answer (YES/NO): NO